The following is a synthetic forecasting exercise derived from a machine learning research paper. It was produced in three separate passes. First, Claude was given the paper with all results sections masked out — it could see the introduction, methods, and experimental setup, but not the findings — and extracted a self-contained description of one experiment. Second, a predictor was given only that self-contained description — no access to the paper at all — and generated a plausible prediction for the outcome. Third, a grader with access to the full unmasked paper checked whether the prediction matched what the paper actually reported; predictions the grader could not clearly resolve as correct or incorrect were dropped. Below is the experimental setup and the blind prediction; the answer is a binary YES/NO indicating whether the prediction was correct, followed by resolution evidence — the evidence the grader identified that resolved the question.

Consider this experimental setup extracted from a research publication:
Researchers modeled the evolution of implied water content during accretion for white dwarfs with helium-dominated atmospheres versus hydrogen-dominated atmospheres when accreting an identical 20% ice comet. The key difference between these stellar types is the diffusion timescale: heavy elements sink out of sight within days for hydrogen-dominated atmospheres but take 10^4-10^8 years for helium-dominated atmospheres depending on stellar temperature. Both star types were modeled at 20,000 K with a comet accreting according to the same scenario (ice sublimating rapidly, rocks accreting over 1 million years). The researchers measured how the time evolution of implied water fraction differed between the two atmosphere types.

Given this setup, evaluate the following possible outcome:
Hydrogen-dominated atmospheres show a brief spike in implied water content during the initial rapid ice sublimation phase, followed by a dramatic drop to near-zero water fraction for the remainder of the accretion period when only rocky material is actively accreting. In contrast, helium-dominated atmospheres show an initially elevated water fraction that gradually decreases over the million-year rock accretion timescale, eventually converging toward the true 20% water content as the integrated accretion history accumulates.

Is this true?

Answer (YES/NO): NO